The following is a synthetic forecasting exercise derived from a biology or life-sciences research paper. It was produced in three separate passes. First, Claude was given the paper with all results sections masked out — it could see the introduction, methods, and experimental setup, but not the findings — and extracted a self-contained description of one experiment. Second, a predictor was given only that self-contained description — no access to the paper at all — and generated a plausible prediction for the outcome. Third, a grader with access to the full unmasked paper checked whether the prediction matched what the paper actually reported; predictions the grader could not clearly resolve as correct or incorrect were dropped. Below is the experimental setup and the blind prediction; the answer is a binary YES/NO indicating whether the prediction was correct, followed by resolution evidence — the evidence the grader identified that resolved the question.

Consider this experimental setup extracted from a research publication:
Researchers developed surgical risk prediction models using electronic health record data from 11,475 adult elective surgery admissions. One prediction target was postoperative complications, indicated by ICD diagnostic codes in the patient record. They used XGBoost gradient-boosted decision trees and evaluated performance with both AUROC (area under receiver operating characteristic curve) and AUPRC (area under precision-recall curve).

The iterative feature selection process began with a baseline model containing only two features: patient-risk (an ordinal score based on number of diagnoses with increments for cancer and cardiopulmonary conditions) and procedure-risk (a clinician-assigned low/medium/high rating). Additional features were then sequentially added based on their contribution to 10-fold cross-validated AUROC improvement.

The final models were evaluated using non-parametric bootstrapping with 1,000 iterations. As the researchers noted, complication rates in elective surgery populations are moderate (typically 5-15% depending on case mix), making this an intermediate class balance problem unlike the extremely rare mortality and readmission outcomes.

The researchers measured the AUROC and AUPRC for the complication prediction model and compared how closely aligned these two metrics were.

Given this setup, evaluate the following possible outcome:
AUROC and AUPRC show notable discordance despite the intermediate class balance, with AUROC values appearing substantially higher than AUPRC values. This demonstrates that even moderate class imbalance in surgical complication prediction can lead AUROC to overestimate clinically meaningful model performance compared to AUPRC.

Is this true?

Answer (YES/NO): NO